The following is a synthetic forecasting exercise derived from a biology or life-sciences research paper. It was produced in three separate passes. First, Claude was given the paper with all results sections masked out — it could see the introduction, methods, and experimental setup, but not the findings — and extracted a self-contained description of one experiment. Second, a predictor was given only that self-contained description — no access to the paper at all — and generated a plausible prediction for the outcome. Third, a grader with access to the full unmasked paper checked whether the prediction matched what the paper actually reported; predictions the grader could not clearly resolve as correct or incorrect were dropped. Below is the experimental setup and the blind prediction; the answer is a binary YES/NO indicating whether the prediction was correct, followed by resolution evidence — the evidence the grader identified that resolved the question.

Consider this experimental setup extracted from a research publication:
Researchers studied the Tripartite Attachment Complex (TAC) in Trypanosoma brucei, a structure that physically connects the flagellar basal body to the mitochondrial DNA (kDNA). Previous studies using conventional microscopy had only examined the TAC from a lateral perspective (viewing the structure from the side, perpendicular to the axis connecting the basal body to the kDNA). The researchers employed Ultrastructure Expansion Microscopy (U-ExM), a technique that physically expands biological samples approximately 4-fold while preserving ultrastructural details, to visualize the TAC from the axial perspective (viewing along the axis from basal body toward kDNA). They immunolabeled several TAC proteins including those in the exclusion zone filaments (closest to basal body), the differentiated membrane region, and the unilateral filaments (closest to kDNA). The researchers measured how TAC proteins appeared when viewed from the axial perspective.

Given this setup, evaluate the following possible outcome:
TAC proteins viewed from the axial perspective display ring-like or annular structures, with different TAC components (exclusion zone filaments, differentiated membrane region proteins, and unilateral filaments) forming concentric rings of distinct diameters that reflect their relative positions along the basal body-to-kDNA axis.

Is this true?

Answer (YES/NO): NO